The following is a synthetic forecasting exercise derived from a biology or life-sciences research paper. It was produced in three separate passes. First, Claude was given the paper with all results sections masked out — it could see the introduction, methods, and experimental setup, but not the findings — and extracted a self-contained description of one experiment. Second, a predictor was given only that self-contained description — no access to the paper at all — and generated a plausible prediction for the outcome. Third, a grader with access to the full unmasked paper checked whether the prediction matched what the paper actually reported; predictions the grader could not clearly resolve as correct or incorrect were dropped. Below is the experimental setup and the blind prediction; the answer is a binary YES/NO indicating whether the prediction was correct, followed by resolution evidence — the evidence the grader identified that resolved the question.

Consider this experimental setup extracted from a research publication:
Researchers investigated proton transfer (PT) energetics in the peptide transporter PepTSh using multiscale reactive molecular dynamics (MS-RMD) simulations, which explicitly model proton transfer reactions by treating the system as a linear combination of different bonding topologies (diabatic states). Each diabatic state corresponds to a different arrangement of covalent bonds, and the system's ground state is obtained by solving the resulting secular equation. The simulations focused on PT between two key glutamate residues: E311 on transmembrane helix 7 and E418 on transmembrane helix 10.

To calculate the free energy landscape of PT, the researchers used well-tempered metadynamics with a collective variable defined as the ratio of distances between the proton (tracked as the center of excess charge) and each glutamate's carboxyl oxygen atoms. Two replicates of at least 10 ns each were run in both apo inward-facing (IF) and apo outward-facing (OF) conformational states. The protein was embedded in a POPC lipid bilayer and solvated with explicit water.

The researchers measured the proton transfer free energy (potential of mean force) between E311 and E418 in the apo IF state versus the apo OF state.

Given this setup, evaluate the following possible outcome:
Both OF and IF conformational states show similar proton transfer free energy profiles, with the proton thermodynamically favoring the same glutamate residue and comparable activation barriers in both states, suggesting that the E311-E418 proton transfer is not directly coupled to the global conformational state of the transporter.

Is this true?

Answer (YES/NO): YES